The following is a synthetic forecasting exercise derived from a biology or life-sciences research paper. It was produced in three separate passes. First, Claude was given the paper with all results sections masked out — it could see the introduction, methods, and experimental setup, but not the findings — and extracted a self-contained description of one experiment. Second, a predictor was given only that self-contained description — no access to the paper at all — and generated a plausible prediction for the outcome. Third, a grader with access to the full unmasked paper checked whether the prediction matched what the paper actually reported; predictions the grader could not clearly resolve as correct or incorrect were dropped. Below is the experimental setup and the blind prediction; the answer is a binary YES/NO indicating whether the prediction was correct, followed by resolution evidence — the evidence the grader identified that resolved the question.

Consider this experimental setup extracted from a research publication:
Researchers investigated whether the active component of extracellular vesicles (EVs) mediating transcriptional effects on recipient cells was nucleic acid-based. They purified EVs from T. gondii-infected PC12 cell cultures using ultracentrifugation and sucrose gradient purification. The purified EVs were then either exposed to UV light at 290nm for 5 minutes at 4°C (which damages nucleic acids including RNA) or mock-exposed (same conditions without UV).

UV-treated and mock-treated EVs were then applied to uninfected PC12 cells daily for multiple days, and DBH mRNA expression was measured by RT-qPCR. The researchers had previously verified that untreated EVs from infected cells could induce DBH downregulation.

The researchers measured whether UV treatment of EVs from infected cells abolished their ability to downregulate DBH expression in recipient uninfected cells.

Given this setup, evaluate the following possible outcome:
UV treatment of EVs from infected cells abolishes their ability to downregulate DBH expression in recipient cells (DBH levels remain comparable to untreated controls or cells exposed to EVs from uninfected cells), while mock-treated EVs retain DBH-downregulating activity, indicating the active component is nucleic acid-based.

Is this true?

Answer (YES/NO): YES